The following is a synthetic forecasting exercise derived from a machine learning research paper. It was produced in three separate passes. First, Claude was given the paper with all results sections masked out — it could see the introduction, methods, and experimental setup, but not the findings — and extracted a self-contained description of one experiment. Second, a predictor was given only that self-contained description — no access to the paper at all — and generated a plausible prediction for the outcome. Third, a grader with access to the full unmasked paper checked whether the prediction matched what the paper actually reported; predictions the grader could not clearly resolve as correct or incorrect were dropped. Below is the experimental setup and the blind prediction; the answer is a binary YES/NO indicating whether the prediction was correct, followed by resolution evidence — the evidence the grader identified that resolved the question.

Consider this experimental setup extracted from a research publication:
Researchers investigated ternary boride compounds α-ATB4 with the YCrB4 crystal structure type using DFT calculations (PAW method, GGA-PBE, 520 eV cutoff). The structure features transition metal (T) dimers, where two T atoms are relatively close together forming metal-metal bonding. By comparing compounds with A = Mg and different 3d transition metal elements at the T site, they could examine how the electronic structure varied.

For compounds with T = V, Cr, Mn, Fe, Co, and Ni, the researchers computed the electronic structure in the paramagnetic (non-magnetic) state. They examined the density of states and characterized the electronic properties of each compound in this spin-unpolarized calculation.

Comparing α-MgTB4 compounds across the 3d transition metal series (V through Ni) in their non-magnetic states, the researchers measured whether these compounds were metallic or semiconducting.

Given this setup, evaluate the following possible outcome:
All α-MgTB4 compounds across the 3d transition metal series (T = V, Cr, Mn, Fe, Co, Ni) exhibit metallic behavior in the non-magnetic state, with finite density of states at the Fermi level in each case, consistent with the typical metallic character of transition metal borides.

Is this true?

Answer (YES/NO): YES